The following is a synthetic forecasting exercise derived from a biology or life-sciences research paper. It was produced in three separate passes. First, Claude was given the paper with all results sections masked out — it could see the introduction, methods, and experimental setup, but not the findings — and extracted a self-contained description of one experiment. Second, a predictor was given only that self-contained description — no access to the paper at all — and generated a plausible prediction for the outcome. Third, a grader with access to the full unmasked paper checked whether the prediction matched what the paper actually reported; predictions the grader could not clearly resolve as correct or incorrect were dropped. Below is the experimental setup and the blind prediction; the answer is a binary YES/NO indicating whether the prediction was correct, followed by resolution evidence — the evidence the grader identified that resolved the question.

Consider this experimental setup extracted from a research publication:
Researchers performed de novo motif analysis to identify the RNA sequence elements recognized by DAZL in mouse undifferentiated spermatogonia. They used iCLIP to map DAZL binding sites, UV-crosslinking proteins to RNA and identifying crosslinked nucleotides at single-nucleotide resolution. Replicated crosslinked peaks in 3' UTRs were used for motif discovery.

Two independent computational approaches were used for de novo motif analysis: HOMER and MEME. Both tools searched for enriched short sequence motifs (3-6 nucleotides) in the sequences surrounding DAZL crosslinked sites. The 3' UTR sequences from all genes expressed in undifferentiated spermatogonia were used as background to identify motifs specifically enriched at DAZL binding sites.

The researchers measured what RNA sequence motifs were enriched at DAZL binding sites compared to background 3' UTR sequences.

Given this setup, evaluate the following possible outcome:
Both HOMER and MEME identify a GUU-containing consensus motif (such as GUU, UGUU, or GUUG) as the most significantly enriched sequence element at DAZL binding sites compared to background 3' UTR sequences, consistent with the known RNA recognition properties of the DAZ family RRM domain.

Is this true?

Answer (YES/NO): YES